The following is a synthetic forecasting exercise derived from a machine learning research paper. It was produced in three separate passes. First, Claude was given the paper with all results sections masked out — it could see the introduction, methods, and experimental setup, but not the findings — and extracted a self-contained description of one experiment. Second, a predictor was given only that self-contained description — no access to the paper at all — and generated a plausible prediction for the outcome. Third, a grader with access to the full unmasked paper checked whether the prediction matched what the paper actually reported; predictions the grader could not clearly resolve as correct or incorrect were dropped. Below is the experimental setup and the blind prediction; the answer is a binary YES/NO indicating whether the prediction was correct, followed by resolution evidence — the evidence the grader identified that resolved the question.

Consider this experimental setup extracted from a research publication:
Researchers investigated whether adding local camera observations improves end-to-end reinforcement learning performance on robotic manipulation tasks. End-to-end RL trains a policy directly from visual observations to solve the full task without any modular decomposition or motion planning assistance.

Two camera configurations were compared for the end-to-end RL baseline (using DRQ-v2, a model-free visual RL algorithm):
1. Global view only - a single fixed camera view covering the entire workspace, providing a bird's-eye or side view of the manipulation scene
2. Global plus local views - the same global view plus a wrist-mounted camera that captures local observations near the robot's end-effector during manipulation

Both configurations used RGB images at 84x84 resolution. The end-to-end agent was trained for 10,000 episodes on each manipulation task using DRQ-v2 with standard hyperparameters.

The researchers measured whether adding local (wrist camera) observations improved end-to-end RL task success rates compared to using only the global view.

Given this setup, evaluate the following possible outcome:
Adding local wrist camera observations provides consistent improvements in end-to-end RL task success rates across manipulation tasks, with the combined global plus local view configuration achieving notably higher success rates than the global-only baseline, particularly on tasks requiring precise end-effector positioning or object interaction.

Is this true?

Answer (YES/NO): NO